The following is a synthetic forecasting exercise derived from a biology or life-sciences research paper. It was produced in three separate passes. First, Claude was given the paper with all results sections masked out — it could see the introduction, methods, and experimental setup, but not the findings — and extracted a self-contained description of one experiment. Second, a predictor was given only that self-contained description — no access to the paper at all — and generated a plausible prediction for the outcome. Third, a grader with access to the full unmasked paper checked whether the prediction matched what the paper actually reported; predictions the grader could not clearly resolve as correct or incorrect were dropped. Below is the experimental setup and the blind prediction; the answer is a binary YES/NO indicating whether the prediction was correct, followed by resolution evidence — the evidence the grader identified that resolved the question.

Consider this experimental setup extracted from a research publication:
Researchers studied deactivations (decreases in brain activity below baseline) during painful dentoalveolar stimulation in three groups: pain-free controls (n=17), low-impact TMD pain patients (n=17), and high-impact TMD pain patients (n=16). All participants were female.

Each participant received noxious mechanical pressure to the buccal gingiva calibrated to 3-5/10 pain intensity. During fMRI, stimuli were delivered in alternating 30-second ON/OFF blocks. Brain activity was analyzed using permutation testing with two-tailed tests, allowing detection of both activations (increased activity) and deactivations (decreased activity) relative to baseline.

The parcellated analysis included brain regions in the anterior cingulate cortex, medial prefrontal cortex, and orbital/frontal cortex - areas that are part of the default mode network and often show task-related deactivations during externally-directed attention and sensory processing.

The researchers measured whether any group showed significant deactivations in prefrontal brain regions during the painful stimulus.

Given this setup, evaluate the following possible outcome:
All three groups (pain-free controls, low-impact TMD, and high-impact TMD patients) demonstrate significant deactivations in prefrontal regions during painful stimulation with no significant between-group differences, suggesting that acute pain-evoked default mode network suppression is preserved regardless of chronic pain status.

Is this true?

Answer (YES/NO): NO